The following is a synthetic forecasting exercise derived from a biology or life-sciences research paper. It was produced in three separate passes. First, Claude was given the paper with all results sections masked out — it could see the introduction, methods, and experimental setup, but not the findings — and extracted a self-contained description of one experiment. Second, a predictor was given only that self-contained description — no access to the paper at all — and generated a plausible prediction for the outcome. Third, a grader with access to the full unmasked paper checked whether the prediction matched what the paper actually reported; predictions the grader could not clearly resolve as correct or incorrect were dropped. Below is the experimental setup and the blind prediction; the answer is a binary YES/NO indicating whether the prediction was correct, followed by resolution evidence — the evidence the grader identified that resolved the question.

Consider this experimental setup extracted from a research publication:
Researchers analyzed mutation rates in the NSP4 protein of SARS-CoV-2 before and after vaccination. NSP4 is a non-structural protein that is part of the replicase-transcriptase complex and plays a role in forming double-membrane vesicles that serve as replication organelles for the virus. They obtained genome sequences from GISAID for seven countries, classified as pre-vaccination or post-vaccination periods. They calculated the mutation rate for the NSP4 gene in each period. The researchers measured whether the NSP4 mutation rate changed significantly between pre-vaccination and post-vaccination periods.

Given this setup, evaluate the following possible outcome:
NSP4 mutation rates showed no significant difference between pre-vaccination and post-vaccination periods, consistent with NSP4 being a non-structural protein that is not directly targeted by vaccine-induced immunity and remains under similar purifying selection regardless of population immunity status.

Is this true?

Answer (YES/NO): NO